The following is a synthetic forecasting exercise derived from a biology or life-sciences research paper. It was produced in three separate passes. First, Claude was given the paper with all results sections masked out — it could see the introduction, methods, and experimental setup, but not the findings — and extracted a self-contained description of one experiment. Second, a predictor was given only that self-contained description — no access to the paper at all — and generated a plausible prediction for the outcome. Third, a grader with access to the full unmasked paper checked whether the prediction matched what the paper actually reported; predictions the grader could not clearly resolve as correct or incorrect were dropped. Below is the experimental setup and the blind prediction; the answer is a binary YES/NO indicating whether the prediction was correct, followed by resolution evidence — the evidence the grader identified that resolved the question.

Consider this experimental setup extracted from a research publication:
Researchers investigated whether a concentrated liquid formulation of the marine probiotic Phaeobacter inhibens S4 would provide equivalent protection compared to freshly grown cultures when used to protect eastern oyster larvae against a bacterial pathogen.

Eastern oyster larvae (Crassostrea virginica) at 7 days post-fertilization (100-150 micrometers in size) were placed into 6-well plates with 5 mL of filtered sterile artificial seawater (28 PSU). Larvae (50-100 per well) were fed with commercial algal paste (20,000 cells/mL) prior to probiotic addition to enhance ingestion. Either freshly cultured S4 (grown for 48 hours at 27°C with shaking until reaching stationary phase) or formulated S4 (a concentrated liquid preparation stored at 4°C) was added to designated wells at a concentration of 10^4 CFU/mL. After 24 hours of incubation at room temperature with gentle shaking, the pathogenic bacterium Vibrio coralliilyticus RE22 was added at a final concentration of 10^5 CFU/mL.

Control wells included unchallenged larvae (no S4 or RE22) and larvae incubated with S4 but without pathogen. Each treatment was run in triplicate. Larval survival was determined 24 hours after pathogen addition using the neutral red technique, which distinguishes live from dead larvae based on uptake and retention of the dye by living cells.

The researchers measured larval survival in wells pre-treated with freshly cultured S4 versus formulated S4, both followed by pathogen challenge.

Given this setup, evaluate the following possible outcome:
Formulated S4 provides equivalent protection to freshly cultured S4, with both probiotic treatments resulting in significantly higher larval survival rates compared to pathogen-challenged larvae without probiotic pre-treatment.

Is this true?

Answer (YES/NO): YES